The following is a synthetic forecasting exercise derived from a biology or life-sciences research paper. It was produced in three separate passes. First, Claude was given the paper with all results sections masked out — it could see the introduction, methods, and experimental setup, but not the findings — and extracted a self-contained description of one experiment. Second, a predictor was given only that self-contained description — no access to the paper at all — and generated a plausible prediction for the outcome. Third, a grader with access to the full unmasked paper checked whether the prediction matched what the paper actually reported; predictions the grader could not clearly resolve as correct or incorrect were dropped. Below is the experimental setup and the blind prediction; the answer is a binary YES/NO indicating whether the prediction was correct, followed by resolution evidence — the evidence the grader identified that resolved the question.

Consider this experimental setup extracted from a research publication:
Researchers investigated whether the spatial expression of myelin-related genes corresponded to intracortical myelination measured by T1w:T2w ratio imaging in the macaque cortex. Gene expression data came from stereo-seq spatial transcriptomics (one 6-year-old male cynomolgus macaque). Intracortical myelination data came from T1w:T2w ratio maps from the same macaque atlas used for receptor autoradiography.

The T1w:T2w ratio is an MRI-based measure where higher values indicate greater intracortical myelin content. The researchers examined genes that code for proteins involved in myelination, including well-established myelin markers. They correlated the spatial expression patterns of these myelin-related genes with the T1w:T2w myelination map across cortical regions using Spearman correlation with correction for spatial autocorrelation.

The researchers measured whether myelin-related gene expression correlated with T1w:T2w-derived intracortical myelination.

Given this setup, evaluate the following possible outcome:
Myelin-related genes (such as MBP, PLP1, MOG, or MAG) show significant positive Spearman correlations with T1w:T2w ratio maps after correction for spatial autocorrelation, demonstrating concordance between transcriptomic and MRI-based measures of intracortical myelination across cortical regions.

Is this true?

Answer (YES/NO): YES